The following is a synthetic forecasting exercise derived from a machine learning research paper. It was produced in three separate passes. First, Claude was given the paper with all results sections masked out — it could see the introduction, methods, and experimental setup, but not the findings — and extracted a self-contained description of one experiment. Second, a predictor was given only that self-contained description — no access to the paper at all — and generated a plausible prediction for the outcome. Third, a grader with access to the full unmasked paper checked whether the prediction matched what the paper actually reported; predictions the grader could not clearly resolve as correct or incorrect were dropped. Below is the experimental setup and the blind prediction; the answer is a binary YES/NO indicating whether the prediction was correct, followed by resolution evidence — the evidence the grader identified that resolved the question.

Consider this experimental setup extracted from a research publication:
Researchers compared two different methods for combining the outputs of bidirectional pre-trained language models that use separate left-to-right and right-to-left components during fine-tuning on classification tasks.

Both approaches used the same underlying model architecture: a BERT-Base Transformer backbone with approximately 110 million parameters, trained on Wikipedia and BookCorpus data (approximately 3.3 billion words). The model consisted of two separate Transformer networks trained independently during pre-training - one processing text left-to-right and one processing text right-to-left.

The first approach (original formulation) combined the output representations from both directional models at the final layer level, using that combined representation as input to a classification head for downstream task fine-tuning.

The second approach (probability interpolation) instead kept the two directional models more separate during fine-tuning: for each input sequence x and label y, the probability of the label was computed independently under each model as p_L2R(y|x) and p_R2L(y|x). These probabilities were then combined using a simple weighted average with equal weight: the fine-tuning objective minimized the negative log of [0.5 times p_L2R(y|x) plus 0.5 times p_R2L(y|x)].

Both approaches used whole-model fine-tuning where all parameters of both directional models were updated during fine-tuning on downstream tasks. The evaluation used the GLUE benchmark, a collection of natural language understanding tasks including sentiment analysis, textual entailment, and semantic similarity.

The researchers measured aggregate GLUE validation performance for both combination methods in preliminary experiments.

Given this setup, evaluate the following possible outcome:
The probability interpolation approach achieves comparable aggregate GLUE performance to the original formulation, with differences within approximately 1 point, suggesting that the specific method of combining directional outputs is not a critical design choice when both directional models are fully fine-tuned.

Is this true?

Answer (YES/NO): YES